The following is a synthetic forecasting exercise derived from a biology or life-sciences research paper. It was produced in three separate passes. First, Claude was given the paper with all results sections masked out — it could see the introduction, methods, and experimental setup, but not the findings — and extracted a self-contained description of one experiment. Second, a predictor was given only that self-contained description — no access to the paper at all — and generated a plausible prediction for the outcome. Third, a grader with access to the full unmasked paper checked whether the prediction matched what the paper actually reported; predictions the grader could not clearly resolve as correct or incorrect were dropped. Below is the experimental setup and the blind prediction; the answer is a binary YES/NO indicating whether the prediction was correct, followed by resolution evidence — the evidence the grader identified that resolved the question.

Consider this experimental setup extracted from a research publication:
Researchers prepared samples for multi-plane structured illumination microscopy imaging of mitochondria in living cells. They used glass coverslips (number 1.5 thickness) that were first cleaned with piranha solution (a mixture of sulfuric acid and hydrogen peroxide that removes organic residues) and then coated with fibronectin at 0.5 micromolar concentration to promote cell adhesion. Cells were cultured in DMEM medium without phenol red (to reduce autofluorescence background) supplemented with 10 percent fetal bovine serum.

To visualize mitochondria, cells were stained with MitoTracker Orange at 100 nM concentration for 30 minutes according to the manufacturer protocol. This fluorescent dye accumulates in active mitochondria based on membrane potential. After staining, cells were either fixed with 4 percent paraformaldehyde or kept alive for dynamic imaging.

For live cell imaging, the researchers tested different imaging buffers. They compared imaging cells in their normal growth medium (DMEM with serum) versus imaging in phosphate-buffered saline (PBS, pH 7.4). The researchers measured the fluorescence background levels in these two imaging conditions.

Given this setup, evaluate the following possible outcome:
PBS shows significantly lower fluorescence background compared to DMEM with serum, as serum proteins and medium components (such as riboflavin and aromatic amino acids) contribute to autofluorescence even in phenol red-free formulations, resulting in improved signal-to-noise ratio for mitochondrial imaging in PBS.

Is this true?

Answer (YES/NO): YES